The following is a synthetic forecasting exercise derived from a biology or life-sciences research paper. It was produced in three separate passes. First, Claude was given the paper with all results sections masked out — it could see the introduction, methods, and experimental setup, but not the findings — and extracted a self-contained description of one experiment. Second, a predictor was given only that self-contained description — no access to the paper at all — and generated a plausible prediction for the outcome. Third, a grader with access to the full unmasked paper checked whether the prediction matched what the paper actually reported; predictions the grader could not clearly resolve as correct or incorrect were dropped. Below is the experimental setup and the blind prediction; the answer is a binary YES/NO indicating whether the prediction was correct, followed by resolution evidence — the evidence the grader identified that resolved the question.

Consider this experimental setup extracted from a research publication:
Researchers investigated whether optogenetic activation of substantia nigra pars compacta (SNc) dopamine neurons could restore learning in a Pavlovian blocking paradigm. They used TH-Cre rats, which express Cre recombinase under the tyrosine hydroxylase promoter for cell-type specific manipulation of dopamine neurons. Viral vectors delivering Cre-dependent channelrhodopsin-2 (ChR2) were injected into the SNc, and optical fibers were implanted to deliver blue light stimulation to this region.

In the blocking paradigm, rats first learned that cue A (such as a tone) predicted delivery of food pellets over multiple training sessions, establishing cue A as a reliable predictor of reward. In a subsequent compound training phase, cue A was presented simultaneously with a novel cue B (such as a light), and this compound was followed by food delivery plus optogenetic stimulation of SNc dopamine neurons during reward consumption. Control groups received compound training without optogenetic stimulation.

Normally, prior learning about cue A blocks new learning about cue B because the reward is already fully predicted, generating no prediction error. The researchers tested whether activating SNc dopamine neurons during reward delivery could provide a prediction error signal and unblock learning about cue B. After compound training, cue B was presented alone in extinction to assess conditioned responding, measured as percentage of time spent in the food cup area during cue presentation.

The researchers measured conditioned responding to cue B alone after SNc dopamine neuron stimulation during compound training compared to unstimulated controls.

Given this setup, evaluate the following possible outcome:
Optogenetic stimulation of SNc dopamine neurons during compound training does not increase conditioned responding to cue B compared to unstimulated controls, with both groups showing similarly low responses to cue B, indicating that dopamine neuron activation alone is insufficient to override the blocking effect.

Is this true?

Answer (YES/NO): YES